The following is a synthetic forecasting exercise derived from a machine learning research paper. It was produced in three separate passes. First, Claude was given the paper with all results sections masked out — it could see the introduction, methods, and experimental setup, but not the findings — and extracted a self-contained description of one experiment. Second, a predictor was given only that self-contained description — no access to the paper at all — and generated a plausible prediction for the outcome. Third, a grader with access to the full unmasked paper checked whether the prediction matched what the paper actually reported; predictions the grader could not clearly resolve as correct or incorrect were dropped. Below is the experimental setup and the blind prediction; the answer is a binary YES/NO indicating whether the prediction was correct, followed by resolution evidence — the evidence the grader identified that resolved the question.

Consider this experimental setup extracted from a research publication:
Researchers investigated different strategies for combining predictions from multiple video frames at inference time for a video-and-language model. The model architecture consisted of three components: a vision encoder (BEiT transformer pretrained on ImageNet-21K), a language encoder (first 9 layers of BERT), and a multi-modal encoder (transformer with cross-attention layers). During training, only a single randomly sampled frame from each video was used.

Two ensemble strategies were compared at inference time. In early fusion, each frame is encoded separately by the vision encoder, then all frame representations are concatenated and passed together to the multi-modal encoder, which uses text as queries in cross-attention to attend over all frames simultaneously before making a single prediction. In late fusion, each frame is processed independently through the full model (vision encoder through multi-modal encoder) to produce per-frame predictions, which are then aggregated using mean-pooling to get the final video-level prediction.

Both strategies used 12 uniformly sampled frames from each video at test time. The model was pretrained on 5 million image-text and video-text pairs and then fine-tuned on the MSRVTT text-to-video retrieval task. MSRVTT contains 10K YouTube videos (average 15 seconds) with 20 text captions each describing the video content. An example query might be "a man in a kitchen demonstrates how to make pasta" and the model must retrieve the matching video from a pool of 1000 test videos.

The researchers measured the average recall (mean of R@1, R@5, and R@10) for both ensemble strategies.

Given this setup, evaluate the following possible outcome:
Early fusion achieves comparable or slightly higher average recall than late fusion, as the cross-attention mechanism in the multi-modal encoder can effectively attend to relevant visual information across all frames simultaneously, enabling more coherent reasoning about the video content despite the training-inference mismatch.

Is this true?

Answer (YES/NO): NO